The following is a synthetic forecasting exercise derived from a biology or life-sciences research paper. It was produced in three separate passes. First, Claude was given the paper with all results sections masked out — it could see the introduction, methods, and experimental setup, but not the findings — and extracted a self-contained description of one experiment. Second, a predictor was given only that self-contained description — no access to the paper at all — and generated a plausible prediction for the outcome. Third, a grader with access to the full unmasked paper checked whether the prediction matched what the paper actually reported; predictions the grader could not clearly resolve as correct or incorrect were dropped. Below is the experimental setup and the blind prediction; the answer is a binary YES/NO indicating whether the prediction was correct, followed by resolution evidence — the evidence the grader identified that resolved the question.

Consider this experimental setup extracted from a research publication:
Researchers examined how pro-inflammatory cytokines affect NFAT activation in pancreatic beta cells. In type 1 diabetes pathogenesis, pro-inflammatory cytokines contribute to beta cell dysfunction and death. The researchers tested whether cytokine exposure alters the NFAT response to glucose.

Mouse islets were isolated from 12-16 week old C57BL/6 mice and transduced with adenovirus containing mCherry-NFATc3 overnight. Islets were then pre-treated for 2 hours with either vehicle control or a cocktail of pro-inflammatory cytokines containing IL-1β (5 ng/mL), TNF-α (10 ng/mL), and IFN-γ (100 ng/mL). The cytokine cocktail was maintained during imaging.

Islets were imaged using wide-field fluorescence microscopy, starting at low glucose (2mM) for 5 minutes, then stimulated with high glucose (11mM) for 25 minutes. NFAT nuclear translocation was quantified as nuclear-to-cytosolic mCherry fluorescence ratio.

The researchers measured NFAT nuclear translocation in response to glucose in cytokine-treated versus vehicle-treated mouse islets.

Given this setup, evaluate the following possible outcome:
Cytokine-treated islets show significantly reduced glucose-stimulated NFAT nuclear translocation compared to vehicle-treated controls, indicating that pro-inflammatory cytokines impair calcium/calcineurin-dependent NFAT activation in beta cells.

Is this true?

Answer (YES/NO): YES